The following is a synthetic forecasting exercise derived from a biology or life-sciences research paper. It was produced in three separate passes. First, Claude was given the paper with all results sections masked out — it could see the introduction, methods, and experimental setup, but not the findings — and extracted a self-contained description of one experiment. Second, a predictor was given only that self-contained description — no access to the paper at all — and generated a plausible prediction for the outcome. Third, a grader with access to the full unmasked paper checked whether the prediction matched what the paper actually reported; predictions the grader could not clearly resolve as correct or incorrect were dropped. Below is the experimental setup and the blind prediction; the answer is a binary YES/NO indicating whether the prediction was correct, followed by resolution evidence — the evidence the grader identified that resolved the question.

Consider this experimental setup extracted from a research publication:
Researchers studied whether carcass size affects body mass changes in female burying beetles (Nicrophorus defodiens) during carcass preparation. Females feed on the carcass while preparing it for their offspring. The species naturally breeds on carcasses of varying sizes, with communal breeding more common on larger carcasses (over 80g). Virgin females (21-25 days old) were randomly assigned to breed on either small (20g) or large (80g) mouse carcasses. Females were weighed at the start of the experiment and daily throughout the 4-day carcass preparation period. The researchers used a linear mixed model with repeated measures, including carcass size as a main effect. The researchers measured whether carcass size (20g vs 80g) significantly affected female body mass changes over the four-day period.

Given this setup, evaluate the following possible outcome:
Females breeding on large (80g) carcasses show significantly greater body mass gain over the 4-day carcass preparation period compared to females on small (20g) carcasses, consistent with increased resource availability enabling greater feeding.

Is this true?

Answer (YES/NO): NO